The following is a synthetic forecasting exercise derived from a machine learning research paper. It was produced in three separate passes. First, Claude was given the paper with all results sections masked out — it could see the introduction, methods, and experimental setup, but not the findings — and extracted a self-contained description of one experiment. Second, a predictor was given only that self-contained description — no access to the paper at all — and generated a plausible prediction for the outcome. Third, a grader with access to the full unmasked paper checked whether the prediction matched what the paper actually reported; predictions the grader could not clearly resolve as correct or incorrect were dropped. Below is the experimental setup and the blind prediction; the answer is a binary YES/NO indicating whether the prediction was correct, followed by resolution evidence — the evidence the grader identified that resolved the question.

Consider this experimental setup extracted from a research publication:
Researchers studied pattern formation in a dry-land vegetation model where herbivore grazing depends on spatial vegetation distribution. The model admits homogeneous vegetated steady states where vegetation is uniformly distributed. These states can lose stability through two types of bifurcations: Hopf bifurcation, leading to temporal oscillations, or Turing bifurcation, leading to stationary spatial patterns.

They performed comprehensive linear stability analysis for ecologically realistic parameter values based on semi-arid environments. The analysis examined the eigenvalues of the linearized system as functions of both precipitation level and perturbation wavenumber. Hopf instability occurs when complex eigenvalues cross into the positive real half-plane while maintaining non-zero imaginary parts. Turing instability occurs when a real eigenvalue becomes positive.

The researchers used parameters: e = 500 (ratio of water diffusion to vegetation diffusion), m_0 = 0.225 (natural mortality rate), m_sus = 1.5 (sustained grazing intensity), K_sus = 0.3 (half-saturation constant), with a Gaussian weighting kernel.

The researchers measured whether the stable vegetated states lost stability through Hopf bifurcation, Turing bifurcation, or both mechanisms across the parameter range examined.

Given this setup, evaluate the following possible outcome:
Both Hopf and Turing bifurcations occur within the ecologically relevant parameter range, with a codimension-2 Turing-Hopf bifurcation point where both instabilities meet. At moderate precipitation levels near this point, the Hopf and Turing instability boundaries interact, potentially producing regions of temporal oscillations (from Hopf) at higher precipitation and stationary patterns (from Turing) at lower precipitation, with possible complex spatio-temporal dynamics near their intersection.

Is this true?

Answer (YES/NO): NO